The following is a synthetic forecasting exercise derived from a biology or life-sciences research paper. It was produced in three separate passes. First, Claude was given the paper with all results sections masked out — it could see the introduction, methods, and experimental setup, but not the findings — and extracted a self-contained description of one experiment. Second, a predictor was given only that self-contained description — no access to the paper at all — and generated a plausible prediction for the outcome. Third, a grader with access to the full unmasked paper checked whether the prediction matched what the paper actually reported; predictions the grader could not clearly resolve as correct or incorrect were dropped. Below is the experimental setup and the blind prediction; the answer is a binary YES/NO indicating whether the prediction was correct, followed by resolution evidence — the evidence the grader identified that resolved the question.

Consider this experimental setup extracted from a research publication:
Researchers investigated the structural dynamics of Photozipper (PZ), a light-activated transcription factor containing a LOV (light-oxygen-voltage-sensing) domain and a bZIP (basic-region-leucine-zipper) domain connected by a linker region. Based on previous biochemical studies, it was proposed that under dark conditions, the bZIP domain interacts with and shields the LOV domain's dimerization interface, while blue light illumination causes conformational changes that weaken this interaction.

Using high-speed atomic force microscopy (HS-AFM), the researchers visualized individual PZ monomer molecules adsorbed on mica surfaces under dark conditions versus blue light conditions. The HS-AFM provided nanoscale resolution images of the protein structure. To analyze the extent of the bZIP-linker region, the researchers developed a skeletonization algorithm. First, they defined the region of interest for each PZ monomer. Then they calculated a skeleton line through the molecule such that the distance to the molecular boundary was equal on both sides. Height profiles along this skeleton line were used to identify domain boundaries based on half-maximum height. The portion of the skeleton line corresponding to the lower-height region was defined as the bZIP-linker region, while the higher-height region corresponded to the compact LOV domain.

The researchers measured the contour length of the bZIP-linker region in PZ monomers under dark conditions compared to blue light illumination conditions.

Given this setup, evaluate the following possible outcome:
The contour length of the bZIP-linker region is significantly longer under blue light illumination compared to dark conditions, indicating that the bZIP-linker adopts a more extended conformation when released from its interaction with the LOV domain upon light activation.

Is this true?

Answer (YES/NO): YES